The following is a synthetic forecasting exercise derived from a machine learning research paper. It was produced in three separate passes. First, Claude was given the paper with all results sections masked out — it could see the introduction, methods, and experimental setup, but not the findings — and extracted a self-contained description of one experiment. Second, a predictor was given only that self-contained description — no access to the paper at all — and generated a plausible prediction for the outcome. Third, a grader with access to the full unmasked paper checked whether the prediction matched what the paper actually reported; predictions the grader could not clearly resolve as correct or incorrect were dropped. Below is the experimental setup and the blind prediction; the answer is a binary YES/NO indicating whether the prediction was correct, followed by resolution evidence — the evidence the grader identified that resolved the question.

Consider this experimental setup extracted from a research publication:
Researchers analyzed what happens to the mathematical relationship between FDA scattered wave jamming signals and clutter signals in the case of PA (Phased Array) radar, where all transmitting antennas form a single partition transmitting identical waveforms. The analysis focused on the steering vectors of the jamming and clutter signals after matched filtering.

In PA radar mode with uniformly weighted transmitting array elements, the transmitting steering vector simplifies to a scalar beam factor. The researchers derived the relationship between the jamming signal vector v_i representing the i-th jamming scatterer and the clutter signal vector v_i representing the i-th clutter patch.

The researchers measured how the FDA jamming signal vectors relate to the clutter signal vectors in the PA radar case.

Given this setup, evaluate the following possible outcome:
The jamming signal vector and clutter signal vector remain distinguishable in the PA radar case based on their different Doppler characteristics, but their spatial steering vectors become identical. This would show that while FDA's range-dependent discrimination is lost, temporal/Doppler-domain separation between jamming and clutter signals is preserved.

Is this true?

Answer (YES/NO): NO